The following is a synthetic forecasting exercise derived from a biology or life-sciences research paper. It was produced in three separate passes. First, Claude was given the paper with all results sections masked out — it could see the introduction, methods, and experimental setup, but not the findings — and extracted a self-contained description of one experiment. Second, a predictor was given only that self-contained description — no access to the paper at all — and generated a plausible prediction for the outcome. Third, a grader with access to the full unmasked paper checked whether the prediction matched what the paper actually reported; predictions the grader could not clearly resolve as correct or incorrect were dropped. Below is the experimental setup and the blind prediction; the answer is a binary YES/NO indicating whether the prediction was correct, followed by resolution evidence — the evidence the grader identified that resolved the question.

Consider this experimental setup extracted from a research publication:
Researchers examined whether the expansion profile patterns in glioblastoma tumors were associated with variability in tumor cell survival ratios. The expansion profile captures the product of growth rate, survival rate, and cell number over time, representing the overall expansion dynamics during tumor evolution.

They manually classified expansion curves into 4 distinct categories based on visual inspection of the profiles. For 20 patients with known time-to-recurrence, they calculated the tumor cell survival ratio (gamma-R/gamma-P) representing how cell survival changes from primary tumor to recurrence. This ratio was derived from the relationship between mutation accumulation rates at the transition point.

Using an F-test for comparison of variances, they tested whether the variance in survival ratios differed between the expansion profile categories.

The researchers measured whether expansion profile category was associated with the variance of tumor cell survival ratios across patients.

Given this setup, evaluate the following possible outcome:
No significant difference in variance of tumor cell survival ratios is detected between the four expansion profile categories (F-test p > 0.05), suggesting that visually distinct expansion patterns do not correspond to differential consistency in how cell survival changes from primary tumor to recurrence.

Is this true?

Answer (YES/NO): NO